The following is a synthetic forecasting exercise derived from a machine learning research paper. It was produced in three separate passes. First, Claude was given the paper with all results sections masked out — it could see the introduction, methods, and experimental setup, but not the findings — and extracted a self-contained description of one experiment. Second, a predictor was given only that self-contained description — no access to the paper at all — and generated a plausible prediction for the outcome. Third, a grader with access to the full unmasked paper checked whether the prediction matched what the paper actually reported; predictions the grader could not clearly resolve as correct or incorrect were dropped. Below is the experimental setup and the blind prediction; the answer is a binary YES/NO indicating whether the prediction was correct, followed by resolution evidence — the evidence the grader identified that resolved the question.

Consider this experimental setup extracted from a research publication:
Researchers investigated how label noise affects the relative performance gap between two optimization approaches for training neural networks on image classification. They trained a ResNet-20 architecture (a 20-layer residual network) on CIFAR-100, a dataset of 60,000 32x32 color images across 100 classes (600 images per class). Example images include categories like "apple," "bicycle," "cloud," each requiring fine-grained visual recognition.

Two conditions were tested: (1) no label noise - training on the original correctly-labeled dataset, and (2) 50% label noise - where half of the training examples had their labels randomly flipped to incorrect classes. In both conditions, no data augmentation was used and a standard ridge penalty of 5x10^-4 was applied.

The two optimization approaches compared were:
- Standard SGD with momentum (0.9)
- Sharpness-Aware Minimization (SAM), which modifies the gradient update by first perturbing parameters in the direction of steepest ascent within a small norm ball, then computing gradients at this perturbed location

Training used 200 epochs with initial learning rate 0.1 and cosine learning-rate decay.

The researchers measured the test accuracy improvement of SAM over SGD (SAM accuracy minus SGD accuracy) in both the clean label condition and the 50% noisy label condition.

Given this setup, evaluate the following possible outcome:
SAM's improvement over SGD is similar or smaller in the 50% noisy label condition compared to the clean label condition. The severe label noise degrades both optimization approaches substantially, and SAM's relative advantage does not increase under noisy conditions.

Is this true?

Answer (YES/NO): NO